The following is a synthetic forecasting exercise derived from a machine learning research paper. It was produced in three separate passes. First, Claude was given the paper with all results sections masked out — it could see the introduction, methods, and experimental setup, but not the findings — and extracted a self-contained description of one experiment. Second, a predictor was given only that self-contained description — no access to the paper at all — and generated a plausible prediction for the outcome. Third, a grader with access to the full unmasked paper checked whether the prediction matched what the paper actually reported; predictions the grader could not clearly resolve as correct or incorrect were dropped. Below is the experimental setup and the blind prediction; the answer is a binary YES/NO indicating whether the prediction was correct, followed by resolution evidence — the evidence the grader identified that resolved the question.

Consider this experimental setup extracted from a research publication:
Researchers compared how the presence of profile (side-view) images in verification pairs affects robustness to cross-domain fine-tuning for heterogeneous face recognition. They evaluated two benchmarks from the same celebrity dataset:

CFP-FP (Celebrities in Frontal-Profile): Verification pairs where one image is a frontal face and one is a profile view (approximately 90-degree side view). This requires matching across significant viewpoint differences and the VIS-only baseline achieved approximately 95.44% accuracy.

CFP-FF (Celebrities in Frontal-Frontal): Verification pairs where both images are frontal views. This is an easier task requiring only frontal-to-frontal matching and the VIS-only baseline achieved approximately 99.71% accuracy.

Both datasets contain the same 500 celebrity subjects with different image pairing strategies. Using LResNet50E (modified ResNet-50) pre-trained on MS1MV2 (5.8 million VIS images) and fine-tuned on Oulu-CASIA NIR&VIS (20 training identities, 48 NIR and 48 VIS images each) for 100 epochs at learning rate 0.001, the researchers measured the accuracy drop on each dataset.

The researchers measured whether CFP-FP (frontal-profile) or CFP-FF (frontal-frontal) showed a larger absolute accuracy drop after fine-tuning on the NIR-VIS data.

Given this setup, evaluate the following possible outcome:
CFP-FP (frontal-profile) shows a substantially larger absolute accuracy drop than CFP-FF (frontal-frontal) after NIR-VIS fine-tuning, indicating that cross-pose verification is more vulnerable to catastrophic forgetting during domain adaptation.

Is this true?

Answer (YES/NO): YES